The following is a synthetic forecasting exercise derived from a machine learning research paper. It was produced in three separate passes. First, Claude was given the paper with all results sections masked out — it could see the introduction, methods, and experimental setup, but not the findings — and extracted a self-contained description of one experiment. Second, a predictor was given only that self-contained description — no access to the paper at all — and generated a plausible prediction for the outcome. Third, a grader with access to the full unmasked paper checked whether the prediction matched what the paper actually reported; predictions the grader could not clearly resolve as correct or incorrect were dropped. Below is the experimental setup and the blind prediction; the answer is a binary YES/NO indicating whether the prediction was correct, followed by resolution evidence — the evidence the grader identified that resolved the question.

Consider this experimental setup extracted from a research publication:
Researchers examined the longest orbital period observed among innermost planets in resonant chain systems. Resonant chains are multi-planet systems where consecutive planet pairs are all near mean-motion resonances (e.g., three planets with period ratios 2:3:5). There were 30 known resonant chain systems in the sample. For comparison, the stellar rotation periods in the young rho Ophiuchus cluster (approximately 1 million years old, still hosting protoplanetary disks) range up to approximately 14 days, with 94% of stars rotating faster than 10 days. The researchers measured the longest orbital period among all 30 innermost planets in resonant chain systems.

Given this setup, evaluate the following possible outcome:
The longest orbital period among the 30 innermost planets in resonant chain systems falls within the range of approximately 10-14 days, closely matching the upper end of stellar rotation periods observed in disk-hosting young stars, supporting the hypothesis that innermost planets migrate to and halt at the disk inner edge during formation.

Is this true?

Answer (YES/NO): YES